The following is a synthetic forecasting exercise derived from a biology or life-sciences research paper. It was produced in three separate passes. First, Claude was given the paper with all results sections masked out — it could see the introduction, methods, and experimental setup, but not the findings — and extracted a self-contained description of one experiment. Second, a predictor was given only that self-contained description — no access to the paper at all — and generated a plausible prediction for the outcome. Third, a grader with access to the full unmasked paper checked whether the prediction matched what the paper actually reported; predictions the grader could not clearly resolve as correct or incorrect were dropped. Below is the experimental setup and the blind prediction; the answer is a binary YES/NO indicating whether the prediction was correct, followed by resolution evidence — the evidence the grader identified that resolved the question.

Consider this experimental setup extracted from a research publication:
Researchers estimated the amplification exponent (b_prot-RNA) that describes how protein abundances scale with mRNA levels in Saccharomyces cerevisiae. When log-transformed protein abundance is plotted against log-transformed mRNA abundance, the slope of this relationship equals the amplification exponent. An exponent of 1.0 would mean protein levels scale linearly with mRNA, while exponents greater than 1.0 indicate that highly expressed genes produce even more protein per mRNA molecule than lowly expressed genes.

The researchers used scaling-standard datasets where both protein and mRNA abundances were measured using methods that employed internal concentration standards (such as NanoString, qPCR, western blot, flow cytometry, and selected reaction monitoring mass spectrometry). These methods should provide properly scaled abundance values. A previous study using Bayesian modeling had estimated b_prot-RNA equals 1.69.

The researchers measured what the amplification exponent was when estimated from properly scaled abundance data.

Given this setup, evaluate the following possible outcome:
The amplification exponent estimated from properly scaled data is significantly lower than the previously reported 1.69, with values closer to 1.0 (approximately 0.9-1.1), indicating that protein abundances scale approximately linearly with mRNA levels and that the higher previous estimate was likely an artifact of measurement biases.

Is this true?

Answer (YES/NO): NO